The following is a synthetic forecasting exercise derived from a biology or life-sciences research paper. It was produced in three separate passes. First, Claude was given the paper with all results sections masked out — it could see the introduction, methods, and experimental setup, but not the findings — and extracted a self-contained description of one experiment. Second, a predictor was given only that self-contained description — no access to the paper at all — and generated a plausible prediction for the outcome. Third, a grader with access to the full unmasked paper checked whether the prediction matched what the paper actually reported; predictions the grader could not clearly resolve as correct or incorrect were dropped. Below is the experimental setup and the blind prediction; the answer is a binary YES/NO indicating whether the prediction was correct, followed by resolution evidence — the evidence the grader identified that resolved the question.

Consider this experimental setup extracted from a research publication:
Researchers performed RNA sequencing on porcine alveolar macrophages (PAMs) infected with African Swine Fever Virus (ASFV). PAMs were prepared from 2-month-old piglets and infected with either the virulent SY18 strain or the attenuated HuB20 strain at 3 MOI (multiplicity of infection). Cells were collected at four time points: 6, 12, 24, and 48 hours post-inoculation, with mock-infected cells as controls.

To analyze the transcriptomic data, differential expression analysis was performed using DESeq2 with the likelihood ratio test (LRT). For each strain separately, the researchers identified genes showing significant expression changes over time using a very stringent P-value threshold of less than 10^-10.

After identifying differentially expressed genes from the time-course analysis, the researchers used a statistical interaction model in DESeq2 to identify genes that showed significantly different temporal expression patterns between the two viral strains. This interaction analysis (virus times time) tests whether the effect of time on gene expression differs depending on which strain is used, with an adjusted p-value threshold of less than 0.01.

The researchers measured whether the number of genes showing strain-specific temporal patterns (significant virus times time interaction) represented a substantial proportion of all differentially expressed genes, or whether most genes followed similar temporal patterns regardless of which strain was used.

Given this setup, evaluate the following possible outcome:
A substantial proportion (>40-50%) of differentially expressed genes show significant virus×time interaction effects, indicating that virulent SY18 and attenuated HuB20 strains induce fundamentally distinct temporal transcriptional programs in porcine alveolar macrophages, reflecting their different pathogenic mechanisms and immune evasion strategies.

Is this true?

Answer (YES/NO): NO